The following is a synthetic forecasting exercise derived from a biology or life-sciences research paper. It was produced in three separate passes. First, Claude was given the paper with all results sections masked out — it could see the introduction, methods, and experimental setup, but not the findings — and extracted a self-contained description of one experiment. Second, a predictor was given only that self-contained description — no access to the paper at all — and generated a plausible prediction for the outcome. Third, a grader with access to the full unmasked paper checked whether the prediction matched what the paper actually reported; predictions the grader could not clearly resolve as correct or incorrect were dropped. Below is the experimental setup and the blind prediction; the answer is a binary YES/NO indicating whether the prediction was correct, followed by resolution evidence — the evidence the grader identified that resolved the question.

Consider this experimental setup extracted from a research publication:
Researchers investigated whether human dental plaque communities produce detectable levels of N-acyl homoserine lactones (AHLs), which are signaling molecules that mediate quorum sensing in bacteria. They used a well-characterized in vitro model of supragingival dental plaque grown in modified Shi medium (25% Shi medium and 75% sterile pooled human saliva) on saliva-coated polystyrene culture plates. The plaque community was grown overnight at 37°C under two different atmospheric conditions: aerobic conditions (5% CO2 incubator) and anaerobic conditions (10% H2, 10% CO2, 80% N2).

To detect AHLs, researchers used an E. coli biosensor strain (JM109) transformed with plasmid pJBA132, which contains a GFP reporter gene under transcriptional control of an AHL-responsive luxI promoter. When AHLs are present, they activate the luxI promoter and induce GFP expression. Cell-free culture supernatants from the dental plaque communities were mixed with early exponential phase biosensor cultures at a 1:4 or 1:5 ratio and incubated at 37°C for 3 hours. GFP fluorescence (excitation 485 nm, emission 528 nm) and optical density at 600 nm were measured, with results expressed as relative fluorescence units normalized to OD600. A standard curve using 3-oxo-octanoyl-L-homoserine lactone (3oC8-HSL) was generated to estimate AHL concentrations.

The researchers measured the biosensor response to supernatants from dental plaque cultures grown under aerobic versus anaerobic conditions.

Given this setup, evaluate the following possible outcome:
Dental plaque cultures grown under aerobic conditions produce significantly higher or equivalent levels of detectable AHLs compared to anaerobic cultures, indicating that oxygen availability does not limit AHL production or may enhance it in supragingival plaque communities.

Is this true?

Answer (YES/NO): NO